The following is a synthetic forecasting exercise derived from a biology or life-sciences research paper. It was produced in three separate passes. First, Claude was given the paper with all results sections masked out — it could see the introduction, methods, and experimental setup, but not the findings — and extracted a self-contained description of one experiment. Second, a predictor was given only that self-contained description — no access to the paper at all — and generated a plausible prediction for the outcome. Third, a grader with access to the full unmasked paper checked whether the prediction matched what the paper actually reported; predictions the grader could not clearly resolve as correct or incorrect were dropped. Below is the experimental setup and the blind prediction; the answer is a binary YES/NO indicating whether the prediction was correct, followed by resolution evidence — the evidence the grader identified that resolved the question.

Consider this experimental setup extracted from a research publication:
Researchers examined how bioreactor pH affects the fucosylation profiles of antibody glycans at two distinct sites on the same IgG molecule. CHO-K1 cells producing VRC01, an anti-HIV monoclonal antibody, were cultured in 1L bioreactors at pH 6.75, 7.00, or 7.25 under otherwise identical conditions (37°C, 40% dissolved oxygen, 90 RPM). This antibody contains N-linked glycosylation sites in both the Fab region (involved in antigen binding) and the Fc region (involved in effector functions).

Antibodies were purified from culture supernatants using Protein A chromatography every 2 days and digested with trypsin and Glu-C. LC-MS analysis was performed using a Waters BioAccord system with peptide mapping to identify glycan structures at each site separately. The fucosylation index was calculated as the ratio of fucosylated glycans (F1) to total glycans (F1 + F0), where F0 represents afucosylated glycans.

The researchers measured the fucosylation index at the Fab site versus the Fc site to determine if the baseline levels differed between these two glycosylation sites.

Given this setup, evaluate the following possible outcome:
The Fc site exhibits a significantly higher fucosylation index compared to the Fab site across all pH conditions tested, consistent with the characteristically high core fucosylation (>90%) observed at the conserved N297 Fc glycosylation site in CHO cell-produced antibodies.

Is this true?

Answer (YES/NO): YES